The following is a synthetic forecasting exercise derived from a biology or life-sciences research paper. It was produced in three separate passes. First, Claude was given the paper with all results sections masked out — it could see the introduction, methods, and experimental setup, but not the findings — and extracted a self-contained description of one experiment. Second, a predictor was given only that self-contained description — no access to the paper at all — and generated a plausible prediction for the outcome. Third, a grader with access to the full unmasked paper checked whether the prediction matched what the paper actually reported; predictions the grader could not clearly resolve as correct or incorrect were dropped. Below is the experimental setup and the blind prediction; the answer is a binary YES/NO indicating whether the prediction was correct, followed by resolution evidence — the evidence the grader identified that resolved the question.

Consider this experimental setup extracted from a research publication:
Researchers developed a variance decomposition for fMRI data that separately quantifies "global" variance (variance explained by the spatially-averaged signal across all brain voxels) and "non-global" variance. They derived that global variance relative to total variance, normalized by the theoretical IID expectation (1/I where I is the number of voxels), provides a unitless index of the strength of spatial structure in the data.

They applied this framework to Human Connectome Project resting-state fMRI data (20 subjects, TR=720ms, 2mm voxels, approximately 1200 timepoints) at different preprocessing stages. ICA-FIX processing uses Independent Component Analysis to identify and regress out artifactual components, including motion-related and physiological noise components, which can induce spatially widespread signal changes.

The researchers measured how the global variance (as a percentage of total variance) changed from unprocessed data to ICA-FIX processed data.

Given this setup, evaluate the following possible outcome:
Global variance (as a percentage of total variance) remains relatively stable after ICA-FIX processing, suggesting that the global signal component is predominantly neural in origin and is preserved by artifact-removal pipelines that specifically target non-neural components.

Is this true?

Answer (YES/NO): NO